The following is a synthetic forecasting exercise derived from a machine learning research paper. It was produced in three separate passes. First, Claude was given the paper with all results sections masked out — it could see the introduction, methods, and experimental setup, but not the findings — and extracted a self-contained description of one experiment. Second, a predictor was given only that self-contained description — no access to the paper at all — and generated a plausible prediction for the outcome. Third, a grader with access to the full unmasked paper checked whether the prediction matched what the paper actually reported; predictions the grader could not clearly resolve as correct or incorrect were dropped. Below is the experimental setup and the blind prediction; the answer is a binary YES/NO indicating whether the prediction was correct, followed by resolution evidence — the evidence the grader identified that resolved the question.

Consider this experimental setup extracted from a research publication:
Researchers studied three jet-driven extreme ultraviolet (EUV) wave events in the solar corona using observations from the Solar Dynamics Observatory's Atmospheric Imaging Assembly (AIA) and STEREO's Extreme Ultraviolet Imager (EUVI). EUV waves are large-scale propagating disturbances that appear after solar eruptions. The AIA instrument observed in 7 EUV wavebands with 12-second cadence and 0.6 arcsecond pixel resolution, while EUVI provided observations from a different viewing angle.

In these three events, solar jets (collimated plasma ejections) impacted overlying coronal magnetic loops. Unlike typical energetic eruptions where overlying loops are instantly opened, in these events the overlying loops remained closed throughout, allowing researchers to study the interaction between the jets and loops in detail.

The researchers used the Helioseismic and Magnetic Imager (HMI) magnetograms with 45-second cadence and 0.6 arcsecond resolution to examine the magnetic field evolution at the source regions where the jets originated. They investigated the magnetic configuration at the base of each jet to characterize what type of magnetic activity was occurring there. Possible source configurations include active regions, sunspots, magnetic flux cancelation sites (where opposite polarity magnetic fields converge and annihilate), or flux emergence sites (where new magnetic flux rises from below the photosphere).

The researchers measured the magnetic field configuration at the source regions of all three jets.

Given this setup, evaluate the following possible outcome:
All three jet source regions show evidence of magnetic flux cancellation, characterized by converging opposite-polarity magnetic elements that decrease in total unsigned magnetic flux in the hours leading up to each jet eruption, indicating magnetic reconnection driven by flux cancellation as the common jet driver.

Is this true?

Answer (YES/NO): YES